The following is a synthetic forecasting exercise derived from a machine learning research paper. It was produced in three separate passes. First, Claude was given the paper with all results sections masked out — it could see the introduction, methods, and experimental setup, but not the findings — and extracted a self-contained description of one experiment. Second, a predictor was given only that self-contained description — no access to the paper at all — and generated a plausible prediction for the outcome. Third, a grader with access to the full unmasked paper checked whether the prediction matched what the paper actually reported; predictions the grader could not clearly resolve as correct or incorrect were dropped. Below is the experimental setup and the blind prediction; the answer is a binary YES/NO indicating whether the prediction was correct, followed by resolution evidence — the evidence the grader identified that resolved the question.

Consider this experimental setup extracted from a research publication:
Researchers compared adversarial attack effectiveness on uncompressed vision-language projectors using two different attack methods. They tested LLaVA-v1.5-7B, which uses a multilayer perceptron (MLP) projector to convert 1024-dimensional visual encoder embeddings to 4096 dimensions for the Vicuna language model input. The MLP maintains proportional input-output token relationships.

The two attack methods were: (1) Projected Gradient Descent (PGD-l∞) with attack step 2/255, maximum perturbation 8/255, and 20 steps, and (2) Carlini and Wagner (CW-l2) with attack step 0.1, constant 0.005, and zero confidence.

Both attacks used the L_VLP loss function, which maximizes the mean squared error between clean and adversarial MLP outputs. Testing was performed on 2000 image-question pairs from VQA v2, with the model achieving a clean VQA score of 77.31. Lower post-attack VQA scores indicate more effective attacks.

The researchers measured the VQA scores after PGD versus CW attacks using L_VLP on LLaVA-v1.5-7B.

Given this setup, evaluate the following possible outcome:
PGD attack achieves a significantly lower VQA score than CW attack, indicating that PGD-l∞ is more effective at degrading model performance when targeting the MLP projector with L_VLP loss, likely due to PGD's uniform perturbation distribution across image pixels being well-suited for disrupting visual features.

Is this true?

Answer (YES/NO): NO